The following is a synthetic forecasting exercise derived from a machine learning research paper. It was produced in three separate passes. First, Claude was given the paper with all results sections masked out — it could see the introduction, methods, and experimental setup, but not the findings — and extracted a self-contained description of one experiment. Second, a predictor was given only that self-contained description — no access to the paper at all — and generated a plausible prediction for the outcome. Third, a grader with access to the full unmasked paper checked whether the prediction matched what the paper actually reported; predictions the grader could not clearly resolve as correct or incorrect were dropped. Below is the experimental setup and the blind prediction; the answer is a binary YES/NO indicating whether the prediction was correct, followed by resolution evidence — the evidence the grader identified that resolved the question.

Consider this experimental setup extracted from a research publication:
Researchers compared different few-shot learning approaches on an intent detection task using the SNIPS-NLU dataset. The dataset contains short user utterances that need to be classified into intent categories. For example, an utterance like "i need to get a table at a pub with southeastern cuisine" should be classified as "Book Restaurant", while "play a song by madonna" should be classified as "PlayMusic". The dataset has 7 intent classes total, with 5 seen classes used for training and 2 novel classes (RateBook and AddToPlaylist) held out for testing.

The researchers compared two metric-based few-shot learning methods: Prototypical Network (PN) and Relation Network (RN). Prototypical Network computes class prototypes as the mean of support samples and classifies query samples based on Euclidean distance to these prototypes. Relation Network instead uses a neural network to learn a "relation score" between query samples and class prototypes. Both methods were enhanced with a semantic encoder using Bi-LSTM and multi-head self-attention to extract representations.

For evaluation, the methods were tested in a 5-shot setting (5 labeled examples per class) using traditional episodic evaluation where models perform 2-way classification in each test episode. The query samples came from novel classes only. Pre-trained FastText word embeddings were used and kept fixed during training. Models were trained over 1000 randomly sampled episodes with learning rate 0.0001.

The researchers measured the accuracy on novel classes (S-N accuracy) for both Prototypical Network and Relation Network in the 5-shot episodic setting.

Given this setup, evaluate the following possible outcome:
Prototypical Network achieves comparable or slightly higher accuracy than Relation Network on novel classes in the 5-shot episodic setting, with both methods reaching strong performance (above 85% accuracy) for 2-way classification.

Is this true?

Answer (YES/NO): NO